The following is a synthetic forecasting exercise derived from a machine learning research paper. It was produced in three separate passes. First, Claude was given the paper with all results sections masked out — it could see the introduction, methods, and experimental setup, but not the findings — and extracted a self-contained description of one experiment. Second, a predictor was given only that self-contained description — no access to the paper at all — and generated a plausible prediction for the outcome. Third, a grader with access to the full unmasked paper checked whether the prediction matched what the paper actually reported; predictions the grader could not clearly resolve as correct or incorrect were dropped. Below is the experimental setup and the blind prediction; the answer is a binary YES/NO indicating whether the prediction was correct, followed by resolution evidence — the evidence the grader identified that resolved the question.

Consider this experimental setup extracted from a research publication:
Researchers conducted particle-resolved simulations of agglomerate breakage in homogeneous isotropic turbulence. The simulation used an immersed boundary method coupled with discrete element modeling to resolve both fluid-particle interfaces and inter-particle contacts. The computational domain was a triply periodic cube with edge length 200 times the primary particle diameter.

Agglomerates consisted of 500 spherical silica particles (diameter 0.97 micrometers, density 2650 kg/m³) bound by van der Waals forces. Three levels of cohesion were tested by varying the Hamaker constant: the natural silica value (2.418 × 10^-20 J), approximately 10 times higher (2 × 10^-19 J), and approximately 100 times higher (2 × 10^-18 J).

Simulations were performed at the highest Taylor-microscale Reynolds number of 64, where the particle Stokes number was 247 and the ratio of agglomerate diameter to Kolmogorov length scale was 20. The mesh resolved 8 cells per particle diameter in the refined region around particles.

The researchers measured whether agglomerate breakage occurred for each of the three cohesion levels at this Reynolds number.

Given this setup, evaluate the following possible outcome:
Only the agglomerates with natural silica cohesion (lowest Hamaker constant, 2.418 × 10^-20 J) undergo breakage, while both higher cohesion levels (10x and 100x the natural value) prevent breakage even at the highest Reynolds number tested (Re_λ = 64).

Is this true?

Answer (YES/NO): NO